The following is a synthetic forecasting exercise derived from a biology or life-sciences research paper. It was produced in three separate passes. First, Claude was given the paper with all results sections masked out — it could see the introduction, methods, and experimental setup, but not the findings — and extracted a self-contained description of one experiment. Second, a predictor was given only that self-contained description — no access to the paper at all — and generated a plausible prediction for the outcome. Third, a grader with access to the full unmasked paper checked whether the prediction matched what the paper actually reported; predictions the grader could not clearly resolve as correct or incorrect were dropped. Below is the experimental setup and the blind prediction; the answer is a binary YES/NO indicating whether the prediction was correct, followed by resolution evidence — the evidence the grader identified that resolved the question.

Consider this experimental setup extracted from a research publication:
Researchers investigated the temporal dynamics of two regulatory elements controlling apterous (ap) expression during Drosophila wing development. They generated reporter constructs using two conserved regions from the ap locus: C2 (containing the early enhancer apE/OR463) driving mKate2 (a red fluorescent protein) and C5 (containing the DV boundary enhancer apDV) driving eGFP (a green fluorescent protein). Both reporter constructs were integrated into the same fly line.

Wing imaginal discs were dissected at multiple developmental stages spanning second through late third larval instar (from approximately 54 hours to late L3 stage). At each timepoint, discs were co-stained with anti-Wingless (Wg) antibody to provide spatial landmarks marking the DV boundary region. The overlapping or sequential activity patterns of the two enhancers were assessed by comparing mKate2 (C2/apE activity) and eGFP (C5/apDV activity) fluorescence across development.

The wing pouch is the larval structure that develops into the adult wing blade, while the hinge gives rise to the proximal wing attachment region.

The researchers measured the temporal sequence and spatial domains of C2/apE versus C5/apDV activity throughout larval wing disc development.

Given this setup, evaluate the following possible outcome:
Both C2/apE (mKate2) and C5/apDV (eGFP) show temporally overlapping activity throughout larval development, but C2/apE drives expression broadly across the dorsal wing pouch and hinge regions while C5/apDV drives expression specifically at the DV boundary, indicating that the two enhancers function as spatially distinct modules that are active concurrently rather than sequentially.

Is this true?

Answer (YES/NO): NO